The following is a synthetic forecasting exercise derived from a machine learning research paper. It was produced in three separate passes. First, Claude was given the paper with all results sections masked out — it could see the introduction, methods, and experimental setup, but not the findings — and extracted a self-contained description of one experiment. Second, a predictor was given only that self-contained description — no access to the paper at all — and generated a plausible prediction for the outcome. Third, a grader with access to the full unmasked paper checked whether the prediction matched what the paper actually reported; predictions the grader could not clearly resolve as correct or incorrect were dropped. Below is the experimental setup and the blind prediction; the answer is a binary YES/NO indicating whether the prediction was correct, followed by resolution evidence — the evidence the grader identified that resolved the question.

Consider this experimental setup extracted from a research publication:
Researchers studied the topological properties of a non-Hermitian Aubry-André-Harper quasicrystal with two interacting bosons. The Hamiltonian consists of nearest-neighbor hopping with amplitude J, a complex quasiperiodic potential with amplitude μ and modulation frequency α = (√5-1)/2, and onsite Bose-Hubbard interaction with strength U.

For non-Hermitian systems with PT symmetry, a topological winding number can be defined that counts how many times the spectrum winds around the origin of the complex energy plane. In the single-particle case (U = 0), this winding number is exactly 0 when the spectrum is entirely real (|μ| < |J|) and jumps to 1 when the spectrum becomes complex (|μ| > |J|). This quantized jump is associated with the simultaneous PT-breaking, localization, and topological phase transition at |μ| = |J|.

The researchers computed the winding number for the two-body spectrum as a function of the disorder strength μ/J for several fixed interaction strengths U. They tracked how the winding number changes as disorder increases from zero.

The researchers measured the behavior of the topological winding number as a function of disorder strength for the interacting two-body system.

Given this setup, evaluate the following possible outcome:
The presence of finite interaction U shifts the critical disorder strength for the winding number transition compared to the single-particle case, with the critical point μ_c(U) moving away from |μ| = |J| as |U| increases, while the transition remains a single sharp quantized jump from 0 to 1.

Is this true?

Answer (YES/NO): NO